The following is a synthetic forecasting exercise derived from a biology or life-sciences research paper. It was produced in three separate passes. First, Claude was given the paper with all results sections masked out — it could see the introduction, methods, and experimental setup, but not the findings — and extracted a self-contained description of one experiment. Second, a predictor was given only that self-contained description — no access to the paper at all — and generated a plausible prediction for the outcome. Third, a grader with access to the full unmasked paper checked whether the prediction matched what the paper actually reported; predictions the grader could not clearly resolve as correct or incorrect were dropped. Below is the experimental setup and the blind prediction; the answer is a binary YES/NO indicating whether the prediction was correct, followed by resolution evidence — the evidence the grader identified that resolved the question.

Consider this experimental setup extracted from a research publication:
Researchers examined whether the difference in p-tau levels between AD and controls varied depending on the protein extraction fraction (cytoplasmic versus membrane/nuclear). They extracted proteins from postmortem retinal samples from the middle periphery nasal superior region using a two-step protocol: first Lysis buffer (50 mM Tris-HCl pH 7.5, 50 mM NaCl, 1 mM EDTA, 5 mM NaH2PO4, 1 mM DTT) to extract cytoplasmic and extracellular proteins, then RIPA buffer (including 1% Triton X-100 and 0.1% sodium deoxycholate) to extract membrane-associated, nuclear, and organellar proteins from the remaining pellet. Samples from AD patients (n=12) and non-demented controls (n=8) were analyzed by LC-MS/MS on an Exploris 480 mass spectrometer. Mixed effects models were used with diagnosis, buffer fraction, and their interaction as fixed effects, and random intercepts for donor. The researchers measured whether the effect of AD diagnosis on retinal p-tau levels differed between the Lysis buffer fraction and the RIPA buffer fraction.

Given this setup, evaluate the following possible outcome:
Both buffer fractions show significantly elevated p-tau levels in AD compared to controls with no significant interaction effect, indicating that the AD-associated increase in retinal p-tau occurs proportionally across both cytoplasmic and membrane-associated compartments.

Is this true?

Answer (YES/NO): NO